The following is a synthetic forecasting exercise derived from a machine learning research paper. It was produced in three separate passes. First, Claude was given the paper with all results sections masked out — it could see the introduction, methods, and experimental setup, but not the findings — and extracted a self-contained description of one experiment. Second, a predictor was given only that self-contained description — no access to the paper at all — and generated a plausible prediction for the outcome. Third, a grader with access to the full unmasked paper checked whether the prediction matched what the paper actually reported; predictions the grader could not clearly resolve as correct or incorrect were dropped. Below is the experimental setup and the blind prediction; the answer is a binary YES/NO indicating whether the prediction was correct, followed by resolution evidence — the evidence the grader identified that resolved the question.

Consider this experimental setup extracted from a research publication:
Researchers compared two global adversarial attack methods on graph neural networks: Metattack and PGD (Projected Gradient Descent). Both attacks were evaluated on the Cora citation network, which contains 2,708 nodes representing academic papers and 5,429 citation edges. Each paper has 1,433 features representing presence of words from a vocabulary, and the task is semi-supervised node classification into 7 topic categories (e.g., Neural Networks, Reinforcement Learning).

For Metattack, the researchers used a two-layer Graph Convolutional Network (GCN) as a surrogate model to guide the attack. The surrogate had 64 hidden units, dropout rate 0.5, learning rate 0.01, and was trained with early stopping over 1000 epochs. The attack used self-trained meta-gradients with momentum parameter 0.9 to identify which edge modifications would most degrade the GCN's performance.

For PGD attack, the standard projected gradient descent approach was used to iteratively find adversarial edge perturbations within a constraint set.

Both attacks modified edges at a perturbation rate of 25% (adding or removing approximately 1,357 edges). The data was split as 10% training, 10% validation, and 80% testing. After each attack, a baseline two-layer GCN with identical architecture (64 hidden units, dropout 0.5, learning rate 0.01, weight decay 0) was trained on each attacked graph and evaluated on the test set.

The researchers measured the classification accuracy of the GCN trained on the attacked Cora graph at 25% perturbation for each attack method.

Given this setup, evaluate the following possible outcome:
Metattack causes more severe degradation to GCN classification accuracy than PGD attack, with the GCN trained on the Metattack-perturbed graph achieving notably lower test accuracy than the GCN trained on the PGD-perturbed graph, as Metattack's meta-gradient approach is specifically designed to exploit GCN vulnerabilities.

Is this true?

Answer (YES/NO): YES